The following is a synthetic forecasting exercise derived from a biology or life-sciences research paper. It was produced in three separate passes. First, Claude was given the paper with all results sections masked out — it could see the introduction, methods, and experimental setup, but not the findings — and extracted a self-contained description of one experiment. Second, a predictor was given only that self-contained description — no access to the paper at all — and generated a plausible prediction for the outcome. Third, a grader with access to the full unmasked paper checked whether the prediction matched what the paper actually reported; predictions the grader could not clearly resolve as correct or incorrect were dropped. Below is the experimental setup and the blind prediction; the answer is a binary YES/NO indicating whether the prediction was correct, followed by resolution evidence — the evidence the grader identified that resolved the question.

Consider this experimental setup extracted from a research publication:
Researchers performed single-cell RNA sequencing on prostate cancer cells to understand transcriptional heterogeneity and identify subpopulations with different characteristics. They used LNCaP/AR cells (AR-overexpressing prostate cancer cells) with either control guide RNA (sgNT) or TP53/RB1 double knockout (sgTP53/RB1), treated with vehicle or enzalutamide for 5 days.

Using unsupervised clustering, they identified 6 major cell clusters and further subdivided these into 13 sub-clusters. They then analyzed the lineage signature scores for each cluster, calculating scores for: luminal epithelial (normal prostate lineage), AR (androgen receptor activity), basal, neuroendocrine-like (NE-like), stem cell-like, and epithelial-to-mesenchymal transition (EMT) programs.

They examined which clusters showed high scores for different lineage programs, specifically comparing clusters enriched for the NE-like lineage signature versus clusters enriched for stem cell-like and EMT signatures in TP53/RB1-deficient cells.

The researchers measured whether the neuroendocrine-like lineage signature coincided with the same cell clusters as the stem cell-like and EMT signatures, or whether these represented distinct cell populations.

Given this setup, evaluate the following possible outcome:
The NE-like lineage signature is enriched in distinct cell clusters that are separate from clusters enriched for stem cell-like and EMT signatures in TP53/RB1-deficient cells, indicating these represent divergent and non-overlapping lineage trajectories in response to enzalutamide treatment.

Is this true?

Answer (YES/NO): YES